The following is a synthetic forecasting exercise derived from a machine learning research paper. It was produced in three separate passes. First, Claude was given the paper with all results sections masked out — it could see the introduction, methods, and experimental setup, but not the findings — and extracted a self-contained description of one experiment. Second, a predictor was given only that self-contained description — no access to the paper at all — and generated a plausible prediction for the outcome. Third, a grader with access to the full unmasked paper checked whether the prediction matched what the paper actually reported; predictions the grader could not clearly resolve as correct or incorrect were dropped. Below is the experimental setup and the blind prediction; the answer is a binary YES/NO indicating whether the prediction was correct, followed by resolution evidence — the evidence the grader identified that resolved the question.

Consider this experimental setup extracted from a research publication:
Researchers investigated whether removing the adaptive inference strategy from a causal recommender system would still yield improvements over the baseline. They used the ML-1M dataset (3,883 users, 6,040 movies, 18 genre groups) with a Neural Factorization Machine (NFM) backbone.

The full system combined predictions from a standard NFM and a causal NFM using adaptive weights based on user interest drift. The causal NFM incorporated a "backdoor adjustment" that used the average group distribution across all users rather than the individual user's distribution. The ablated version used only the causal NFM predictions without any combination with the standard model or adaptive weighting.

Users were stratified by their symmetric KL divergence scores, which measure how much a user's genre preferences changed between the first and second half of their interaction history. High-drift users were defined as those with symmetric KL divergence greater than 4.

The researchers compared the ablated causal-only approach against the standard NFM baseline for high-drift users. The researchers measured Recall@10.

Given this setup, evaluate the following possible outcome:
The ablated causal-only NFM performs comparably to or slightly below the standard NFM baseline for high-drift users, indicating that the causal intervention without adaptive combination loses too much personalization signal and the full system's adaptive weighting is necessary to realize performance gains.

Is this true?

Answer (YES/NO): NO